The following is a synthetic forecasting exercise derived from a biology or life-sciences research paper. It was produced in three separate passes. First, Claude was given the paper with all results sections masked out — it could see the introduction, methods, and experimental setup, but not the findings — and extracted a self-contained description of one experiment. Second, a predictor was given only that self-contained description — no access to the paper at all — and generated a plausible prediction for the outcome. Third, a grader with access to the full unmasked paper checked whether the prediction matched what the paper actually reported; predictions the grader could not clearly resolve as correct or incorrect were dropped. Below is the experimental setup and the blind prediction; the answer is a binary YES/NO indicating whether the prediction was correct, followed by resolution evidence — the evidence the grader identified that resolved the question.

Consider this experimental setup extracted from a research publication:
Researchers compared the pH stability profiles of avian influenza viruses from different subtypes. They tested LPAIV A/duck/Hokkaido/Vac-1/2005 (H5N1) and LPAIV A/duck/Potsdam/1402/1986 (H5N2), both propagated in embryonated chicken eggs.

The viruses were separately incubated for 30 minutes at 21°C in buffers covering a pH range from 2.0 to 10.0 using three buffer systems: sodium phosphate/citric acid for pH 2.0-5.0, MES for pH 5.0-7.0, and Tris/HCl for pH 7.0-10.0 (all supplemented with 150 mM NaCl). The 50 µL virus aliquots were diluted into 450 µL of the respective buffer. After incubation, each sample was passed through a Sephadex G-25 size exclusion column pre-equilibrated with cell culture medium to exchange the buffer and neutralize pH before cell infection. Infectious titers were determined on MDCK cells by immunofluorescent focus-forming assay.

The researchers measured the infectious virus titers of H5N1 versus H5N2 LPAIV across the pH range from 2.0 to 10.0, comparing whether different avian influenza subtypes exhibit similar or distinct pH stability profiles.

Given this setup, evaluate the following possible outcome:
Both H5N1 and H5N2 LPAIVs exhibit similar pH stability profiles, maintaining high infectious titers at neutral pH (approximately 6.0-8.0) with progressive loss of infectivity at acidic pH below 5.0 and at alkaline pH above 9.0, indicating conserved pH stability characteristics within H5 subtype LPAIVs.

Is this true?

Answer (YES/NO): NO